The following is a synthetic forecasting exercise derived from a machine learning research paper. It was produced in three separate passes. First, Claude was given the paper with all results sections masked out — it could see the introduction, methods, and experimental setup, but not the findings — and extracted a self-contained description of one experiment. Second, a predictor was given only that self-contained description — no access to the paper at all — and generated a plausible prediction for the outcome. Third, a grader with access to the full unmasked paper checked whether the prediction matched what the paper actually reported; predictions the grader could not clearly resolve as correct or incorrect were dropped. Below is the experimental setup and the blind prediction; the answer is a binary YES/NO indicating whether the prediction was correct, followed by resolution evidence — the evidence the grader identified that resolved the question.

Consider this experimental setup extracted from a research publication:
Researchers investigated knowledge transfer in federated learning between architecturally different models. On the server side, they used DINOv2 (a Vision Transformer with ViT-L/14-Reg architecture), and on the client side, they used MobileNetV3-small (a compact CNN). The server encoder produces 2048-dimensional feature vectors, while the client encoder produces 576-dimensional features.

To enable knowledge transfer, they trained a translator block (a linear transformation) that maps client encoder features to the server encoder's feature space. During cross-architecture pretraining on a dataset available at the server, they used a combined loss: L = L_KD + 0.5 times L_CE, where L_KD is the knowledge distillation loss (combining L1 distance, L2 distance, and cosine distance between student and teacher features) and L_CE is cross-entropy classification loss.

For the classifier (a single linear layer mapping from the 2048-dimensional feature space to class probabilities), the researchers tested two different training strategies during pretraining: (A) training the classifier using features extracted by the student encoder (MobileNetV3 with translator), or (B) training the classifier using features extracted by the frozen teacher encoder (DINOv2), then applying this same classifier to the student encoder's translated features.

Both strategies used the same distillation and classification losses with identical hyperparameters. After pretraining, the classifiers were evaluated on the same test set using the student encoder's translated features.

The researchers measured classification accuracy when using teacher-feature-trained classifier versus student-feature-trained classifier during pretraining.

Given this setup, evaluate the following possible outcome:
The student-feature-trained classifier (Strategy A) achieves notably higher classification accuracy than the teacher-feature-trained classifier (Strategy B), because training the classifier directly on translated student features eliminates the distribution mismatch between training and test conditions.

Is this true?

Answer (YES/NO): NO